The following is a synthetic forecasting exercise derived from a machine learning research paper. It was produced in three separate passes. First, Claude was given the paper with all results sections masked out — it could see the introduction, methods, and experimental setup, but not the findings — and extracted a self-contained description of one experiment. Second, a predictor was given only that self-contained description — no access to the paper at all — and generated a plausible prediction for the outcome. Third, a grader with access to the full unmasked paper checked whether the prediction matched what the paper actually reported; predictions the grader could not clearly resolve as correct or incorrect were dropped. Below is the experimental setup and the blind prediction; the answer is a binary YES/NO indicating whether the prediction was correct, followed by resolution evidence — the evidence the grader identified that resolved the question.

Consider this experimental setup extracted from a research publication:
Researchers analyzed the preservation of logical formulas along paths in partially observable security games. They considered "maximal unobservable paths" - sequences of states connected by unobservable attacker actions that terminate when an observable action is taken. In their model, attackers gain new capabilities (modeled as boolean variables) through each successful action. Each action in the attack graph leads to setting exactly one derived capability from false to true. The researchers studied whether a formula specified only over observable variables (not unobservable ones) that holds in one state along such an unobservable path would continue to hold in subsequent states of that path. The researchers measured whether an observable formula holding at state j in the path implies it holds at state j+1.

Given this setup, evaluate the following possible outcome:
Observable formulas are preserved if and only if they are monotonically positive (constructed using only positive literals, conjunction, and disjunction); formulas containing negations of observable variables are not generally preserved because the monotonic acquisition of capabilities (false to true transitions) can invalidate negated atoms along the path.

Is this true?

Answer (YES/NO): NO